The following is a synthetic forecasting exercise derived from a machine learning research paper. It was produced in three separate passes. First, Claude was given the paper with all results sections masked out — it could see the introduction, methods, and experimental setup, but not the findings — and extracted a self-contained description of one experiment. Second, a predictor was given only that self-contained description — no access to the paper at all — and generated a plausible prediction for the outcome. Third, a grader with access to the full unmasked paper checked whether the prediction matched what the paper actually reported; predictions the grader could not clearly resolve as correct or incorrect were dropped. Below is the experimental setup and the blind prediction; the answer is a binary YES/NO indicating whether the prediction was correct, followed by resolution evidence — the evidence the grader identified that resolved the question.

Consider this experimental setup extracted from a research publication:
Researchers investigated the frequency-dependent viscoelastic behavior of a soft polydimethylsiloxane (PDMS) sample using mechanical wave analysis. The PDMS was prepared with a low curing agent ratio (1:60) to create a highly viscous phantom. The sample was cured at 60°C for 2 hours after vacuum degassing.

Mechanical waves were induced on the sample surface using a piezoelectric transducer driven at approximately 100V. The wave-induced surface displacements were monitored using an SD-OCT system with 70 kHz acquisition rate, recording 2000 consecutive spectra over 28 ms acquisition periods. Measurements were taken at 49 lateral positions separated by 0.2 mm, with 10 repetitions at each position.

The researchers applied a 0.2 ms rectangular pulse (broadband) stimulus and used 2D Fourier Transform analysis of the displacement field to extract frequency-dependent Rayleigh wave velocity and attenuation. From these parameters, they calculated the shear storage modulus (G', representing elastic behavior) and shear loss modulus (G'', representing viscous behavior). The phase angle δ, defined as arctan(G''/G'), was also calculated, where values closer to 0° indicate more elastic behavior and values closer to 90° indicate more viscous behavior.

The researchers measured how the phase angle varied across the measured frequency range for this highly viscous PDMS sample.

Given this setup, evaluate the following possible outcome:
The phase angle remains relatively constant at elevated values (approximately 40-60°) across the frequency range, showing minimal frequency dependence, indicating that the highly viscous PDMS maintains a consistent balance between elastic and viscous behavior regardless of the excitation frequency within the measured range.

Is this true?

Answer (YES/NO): NO